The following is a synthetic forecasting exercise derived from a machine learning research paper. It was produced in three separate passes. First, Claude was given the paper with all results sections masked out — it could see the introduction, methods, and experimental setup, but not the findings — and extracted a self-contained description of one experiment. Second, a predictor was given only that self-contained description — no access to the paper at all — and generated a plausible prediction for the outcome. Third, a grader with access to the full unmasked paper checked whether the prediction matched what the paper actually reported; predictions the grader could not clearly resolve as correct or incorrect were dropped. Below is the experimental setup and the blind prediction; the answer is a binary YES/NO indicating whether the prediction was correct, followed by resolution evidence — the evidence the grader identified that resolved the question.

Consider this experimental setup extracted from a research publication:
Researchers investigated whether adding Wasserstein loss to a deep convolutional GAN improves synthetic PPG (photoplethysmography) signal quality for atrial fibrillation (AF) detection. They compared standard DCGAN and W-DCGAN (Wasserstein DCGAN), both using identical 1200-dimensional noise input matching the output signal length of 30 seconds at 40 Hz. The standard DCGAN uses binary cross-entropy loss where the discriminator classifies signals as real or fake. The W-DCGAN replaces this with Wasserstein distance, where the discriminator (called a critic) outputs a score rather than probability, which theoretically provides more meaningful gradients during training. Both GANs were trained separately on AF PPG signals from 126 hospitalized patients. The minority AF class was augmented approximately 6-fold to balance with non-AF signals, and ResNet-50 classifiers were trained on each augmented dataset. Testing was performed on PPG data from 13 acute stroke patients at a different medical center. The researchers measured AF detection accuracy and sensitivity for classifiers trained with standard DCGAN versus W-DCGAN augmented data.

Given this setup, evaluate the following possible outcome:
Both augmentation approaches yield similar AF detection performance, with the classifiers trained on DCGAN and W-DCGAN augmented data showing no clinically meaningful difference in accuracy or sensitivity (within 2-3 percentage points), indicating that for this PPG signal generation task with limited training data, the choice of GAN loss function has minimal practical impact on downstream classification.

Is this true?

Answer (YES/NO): YES